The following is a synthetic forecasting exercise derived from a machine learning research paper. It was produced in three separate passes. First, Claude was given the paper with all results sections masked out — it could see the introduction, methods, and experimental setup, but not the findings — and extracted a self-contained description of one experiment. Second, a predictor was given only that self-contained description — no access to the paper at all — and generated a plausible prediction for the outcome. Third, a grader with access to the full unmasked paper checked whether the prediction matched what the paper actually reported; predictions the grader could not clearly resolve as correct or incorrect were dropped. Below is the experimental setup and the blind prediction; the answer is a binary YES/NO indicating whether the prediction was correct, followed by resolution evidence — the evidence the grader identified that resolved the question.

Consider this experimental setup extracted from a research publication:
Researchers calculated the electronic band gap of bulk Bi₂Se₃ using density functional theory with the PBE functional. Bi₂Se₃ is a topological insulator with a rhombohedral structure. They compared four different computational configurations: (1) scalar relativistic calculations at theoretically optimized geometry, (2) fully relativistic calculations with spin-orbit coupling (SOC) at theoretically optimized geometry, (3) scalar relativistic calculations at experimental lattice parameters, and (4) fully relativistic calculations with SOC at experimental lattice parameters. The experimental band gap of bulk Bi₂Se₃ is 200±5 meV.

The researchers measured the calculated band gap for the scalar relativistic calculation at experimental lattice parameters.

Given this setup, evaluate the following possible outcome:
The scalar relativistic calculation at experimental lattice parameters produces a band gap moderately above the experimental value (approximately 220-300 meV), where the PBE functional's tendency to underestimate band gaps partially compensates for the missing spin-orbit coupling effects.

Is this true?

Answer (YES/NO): NO